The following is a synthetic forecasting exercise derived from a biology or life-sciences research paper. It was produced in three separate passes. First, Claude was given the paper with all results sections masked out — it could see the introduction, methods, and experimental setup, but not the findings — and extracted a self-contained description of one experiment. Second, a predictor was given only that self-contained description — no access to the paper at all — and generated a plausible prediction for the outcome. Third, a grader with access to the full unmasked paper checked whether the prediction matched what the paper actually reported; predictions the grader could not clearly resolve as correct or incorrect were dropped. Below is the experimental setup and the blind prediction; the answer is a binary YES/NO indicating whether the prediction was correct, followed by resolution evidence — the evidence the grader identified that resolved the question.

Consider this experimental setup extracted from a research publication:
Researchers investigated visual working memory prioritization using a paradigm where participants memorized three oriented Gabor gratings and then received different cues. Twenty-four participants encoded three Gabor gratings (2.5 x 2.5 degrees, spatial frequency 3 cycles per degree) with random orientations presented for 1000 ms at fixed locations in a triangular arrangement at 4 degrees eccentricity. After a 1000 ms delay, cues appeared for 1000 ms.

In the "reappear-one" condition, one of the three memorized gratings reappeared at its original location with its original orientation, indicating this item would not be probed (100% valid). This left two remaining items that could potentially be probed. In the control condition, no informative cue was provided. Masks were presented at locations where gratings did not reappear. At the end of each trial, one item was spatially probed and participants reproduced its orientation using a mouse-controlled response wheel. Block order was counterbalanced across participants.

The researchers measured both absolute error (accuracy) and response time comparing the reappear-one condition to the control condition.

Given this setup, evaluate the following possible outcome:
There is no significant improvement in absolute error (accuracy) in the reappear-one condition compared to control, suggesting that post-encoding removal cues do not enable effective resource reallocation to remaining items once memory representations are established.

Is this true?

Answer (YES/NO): YES